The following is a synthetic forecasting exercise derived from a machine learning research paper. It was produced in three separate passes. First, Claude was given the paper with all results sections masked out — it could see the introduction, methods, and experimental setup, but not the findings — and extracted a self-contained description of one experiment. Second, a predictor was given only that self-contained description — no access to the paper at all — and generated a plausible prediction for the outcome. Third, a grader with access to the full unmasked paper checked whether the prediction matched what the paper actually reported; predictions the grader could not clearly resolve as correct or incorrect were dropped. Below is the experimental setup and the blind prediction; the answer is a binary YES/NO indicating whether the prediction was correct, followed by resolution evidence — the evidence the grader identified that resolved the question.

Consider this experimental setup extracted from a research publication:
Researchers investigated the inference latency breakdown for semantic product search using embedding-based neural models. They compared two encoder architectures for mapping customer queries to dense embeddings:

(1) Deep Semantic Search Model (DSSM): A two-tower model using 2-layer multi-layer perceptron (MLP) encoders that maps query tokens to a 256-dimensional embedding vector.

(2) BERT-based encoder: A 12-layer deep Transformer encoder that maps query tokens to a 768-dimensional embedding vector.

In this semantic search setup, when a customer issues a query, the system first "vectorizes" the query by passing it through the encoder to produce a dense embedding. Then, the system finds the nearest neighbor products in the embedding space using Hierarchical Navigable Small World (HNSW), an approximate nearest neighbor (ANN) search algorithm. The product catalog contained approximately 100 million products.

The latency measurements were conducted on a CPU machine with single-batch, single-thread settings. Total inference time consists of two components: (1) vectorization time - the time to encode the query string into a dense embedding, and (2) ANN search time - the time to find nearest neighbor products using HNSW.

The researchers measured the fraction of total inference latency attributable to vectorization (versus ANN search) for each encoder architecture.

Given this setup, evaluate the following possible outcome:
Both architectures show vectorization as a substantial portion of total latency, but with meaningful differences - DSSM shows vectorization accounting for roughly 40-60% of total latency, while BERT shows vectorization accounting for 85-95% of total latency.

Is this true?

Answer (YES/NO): NO